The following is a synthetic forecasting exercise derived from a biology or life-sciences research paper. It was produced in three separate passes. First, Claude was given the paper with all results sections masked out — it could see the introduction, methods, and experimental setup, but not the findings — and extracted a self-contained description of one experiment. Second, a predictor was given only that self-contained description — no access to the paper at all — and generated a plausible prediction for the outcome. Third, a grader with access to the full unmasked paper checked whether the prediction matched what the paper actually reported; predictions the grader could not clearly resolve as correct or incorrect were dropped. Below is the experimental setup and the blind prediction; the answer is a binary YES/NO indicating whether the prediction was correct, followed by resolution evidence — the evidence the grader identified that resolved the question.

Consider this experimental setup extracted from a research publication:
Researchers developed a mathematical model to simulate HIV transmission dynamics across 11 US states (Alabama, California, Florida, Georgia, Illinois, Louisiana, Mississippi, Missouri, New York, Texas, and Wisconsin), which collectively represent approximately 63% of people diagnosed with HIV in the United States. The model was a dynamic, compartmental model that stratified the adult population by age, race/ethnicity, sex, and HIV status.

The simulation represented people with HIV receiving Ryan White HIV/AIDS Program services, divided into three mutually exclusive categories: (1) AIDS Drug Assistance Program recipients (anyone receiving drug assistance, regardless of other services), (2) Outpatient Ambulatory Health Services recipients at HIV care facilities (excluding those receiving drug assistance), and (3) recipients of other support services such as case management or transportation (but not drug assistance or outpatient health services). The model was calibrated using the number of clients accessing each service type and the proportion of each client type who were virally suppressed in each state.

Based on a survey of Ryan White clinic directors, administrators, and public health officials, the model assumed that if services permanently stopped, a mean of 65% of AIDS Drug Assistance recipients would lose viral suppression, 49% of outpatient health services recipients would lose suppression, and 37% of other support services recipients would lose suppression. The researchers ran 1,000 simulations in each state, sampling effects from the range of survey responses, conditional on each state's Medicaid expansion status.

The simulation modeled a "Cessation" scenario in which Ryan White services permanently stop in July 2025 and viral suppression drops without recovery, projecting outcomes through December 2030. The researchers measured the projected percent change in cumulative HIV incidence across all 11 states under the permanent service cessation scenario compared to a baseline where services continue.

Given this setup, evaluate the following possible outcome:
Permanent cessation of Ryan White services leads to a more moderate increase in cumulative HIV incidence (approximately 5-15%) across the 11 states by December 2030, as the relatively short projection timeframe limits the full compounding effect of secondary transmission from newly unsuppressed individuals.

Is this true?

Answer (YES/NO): NO